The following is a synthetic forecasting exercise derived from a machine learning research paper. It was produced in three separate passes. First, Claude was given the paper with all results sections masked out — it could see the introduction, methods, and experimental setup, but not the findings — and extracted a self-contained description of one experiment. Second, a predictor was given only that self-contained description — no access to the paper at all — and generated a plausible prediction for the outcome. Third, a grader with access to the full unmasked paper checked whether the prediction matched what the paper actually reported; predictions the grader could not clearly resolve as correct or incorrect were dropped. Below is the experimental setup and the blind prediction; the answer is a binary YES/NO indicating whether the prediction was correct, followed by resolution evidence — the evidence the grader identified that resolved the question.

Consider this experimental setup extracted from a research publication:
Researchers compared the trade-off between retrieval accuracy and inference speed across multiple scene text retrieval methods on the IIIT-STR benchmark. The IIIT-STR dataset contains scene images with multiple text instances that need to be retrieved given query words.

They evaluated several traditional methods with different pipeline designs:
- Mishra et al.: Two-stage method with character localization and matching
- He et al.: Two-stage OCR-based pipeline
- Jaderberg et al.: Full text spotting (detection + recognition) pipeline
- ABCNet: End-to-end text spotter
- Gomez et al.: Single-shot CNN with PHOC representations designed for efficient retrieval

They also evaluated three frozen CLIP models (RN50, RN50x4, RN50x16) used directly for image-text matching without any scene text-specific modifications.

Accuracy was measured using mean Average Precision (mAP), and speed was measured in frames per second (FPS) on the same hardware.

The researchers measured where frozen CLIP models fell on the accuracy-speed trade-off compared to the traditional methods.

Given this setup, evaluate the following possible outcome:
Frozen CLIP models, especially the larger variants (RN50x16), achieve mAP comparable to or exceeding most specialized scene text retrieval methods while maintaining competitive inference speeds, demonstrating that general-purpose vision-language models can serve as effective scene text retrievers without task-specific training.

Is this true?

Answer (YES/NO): NO